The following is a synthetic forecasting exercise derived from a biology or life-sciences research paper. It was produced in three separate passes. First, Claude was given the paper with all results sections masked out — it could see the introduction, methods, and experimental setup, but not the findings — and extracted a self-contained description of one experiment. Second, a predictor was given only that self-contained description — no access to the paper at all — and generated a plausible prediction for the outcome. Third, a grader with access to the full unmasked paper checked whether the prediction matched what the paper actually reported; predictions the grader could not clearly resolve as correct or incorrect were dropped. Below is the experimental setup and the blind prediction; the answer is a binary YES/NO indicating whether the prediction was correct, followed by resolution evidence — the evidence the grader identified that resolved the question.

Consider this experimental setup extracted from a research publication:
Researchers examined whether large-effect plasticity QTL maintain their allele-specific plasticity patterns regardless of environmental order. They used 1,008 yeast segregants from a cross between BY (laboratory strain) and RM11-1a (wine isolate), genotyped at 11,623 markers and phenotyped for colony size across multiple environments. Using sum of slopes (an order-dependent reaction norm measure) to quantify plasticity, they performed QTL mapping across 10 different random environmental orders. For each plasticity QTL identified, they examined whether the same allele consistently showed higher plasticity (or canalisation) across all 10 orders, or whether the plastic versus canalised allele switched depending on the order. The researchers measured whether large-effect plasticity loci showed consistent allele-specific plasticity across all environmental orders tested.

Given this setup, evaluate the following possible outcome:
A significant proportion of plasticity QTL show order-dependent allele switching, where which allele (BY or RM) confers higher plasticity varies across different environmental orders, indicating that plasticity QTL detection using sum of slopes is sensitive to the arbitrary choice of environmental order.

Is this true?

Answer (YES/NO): NO